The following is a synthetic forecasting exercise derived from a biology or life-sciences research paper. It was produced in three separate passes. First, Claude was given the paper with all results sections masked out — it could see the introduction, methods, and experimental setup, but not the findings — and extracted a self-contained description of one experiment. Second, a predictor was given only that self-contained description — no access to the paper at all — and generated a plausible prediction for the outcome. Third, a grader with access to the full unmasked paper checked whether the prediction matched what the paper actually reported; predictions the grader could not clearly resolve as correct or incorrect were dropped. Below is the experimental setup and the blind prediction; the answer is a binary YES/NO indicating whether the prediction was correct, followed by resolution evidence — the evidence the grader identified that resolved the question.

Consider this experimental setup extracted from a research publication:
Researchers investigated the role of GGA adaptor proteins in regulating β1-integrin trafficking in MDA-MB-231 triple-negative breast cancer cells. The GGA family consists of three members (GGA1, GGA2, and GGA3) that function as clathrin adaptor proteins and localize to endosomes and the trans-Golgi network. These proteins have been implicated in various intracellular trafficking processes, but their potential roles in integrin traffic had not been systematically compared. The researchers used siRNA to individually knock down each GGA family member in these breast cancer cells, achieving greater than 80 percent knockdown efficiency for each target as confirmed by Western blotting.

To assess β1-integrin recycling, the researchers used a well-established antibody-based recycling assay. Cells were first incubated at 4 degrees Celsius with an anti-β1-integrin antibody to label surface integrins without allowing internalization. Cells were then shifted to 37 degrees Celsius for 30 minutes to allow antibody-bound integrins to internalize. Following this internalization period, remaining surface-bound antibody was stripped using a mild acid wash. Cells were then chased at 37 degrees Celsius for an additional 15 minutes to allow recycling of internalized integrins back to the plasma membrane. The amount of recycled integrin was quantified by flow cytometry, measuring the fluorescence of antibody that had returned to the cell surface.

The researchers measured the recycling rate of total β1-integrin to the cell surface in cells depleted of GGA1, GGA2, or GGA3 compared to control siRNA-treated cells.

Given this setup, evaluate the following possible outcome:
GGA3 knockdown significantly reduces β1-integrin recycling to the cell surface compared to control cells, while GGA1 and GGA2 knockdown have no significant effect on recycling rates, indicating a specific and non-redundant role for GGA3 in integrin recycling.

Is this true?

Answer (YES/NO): NO